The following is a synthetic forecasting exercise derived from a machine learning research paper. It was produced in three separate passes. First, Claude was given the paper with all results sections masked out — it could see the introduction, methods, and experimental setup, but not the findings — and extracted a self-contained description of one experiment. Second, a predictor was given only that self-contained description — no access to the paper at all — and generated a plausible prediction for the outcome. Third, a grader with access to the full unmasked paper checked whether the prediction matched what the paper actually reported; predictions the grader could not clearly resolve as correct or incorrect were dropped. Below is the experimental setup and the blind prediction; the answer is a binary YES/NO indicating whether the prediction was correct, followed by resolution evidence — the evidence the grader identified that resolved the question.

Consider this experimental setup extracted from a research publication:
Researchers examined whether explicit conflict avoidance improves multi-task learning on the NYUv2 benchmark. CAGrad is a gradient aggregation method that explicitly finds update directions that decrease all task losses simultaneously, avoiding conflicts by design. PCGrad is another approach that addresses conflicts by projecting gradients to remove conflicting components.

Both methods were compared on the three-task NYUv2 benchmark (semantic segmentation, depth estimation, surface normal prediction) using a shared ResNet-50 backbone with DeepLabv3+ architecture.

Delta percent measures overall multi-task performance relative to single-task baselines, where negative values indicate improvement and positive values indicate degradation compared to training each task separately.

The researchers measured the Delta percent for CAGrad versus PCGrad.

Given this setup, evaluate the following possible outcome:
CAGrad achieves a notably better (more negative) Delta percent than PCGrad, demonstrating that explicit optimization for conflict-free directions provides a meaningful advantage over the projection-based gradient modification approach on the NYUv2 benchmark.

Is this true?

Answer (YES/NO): YES